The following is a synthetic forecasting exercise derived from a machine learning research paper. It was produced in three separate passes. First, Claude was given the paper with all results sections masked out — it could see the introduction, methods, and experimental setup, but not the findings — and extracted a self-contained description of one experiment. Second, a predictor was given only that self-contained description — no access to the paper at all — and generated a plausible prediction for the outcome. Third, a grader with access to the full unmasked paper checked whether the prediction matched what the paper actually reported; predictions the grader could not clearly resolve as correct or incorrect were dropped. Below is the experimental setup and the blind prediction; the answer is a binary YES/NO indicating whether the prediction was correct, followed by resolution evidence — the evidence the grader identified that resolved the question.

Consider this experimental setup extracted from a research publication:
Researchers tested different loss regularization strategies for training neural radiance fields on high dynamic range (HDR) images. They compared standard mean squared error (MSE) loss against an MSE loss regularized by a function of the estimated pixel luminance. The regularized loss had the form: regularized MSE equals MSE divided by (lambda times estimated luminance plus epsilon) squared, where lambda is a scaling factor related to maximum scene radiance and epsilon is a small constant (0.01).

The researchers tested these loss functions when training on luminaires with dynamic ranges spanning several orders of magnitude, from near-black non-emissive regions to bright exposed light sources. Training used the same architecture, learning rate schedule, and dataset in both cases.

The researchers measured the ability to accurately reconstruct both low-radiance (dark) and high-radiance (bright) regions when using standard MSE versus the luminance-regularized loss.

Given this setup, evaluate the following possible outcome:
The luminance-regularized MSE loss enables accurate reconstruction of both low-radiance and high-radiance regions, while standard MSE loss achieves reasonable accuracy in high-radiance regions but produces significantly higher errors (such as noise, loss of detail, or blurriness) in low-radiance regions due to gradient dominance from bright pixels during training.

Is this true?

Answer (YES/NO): YES